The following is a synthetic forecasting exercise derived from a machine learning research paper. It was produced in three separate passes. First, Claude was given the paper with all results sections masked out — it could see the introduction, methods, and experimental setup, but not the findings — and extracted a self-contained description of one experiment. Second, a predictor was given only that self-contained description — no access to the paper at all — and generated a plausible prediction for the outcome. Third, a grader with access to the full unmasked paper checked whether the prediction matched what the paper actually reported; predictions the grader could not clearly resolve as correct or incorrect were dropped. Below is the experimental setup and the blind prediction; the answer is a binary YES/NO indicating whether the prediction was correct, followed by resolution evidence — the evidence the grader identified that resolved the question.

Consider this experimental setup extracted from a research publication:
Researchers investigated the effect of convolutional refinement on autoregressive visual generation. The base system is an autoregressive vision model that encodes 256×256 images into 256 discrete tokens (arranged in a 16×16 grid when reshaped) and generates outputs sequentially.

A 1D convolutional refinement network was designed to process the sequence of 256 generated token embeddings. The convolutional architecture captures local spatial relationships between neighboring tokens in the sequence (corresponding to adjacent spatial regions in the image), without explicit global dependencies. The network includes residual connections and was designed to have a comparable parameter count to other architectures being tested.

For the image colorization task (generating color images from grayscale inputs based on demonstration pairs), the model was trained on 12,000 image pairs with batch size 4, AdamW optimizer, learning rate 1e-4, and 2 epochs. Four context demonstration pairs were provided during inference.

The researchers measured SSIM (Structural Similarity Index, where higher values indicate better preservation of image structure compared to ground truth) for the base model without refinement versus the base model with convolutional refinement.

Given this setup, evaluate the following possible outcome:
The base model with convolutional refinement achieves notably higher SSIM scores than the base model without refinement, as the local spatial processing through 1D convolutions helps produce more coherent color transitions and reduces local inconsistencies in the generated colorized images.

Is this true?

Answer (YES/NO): NO